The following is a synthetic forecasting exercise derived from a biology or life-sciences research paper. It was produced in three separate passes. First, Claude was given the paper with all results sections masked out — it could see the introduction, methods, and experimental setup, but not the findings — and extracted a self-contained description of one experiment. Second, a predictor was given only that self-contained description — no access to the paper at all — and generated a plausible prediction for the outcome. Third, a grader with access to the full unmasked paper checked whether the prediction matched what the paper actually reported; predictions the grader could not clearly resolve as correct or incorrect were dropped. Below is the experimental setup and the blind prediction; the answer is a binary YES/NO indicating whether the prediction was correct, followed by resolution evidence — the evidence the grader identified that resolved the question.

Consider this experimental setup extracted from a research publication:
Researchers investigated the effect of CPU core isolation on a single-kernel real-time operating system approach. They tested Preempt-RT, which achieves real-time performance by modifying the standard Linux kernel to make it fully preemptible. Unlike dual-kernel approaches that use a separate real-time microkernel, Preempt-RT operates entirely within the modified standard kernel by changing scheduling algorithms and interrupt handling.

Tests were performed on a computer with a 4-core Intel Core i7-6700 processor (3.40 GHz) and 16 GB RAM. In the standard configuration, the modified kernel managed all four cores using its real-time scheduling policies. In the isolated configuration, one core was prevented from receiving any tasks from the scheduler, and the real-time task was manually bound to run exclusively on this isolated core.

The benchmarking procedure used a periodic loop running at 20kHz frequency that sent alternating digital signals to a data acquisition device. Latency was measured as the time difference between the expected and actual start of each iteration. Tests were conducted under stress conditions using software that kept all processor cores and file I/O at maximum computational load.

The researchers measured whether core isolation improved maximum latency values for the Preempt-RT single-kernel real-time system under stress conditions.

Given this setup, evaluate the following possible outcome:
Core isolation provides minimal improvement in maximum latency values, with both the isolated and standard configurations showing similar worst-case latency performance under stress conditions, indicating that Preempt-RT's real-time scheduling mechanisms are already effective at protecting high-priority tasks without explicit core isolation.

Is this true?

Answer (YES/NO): NO